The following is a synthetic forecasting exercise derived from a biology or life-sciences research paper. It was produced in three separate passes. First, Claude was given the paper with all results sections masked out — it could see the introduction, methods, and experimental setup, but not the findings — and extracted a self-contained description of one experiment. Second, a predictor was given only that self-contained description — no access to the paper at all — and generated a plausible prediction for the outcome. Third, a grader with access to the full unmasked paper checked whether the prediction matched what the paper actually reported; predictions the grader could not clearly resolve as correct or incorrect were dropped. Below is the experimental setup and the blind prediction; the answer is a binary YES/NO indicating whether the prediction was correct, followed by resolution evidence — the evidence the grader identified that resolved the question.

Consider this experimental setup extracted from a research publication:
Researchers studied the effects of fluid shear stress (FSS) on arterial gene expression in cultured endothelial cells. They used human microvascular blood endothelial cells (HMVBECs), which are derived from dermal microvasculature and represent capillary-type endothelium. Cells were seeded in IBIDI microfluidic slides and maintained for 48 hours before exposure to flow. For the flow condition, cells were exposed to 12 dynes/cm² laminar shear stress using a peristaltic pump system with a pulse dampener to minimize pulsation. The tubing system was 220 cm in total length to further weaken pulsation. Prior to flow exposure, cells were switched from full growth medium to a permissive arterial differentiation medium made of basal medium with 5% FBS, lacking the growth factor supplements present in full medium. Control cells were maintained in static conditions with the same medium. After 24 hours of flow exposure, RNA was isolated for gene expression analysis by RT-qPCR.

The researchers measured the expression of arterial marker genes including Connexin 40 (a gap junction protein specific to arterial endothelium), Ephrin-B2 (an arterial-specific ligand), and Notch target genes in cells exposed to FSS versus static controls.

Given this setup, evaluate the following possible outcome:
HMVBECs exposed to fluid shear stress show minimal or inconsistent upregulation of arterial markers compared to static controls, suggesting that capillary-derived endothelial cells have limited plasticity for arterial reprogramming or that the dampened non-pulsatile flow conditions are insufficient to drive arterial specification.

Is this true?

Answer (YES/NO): NO